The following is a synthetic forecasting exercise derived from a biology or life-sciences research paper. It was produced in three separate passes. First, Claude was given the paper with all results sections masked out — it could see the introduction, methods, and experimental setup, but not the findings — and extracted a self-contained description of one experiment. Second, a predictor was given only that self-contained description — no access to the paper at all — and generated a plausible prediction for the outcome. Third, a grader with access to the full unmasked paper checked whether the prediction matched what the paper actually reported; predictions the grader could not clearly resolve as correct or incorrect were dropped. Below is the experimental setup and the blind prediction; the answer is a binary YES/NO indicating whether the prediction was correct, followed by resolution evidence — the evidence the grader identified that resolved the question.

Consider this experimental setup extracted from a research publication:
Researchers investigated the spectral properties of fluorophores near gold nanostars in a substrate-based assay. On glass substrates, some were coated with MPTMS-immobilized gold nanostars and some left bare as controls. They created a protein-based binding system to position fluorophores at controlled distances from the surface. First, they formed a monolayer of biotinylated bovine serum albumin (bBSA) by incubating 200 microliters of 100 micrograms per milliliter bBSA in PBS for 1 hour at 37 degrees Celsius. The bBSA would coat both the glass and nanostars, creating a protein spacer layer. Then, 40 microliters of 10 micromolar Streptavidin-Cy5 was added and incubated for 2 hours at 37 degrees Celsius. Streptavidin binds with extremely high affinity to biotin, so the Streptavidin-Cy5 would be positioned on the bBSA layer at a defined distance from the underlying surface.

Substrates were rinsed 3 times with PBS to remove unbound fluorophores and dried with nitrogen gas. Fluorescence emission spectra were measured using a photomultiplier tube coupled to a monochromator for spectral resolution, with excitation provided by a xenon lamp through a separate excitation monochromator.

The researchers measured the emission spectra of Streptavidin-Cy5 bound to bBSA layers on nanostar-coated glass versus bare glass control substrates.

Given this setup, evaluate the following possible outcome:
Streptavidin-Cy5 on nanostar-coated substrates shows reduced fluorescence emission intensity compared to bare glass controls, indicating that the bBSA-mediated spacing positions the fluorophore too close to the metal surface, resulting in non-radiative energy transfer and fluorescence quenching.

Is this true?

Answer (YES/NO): NO